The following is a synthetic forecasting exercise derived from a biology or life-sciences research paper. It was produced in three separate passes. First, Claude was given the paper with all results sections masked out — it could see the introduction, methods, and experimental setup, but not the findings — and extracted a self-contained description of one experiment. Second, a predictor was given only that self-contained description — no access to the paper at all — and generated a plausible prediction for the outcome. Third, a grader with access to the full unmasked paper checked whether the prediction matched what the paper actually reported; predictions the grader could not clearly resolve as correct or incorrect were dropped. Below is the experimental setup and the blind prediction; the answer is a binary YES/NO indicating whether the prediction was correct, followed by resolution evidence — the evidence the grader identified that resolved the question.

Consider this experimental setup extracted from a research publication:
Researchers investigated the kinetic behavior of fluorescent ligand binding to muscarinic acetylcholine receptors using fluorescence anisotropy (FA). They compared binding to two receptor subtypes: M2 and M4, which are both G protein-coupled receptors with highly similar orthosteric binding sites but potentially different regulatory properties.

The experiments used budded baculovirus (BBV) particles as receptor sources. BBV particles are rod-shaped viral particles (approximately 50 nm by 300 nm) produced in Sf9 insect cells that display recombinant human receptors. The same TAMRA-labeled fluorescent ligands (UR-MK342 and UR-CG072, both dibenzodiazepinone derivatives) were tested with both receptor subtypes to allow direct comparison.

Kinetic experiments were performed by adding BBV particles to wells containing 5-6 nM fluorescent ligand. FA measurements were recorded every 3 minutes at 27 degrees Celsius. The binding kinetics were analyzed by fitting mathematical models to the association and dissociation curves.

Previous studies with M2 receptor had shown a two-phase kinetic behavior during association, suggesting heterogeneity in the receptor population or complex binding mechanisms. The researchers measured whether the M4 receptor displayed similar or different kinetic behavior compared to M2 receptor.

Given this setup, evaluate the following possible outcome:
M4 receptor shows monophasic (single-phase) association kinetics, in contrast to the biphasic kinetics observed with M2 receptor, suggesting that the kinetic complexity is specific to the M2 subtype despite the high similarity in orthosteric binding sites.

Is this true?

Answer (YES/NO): YES